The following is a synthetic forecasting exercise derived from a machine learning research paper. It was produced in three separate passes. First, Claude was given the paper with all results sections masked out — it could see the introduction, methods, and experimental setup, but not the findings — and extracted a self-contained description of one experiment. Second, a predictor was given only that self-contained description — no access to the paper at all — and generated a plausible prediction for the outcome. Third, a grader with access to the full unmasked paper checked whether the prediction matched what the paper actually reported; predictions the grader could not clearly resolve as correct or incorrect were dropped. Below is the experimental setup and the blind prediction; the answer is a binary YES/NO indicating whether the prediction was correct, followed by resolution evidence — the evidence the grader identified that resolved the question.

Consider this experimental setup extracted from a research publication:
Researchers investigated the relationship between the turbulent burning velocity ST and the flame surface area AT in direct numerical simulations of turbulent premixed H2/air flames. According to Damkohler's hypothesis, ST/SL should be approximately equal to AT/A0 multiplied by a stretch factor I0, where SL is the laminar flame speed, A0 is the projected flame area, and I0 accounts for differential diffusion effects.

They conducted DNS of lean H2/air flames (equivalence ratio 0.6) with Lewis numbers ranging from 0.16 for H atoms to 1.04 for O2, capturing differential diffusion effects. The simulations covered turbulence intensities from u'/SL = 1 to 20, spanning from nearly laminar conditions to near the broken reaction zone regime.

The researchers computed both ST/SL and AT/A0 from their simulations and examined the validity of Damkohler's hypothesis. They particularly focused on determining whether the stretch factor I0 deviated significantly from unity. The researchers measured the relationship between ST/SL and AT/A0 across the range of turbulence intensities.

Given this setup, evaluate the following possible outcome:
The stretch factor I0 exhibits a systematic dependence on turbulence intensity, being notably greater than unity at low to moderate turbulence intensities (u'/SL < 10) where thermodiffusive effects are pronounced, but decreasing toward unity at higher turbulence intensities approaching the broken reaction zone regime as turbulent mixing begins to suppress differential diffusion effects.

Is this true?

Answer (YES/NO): NO